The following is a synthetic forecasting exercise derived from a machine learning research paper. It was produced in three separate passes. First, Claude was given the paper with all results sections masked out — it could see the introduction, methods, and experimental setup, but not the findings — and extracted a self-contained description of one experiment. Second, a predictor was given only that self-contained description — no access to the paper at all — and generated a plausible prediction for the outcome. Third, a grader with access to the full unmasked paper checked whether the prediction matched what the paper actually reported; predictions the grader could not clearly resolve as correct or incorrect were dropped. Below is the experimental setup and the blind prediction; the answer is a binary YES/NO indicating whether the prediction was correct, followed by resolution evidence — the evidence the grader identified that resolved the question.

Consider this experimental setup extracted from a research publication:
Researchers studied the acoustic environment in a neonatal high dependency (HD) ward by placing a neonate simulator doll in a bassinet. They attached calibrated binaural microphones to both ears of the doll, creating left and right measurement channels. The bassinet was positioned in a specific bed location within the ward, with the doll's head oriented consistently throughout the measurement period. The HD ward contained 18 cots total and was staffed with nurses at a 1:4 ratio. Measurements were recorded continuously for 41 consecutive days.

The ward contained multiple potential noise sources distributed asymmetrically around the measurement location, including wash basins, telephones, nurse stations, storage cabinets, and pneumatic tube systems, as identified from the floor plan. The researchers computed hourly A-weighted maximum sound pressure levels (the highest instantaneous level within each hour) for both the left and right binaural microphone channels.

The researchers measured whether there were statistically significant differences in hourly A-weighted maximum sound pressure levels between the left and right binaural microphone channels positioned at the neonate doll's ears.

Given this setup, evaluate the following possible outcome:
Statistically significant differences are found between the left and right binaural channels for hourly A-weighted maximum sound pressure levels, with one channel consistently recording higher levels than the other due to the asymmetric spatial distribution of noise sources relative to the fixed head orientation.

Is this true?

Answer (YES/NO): NO